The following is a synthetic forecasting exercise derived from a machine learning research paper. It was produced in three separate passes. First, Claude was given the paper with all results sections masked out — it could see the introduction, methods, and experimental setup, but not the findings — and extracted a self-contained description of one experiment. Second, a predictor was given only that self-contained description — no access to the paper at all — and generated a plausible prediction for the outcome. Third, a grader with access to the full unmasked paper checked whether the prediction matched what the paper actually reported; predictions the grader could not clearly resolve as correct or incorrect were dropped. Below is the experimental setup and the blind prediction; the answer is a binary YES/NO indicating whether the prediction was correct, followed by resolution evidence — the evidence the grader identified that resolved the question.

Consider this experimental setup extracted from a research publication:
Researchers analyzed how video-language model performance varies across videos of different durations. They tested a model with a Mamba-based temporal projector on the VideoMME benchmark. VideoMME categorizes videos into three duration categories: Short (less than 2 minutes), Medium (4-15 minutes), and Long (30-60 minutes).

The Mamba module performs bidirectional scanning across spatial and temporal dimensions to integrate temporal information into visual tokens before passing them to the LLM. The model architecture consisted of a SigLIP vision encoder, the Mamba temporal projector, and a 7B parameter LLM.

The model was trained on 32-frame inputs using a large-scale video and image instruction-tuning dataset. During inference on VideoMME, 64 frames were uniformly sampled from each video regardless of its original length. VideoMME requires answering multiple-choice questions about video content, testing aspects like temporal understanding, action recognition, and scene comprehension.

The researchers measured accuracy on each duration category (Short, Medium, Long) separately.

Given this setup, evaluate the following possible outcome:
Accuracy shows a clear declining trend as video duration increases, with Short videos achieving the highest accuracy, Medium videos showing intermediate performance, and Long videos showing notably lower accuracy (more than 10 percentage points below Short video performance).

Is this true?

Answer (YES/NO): YES